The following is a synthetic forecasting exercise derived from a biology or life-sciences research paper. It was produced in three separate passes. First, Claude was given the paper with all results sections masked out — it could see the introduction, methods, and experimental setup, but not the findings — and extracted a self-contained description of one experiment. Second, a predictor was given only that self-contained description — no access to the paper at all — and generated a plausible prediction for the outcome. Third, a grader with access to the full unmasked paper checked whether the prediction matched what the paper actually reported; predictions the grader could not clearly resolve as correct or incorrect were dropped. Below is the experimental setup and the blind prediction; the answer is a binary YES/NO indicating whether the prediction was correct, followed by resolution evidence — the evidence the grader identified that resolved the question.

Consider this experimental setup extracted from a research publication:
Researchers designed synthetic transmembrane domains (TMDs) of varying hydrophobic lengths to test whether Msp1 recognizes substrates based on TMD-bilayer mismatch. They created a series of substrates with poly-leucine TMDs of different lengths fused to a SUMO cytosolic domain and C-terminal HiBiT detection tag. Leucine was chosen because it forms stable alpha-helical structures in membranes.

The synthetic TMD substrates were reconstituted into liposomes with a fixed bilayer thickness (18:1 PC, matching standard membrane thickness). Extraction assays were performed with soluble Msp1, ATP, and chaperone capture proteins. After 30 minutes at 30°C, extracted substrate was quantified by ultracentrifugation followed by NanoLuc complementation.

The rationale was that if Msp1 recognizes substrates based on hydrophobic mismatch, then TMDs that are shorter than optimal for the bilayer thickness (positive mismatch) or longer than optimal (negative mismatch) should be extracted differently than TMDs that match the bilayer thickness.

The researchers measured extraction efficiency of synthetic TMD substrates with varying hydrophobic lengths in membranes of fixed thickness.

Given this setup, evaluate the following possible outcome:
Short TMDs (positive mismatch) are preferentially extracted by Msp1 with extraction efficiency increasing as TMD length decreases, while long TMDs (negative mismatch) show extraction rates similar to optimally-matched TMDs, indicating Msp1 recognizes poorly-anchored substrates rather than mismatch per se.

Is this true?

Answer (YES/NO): NO